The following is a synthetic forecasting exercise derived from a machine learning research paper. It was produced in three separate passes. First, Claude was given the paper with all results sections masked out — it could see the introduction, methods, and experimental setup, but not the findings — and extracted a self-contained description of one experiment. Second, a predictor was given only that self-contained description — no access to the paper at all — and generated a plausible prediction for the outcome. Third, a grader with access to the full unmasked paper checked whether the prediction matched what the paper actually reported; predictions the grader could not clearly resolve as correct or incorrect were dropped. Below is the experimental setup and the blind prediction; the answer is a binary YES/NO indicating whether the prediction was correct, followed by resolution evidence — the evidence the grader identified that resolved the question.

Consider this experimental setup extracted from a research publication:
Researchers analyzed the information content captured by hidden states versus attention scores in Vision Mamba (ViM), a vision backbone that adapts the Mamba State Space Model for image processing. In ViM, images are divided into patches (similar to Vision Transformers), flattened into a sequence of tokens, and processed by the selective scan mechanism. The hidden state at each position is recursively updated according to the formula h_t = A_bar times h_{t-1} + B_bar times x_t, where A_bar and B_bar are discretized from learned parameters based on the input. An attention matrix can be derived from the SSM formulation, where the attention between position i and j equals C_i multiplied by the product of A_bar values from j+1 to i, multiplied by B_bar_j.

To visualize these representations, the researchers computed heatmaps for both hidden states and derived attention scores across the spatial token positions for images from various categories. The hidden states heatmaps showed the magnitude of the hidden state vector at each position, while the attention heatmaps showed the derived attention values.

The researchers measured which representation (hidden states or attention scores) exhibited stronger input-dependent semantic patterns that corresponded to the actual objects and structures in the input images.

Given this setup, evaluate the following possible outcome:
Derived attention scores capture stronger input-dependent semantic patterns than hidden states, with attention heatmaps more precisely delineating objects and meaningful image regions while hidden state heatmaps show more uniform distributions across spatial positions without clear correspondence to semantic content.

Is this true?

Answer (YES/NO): NO